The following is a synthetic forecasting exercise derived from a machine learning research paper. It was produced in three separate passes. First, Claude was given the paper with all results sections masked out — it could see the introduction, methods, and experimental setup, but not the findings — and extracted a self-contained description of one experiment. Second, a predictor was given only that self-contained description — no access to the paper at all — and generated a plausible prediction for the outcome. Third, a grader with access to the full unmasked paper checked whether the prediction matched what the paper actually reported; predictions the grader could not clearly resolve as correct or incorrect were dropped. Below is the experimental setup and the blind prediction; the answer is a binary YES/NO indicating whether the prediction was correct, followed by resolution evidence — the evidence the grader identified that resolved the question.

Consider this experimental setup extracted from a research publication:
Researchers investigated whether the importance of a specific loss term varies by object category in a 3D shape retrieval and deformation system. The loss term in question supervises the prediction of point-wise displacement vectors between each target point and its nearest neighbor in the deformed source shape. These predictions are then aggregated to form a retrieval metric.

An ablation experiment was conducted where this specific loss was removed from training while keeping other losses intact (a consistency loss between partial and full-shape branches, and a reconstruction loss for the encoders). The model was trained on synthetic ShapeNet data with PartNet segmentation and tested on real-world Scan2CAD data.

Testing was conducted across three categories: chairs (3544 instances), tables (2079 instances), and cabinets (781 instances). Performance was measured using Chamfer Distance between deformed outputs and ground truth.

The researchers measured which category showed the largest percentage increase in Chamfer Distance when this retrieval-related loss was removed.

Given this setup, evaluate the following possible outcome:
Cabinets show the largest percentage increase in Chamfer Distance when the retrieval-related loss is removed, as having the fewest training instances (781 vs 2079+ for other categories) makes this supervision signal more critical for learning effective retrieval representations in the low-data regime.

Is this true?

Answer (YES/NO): YES